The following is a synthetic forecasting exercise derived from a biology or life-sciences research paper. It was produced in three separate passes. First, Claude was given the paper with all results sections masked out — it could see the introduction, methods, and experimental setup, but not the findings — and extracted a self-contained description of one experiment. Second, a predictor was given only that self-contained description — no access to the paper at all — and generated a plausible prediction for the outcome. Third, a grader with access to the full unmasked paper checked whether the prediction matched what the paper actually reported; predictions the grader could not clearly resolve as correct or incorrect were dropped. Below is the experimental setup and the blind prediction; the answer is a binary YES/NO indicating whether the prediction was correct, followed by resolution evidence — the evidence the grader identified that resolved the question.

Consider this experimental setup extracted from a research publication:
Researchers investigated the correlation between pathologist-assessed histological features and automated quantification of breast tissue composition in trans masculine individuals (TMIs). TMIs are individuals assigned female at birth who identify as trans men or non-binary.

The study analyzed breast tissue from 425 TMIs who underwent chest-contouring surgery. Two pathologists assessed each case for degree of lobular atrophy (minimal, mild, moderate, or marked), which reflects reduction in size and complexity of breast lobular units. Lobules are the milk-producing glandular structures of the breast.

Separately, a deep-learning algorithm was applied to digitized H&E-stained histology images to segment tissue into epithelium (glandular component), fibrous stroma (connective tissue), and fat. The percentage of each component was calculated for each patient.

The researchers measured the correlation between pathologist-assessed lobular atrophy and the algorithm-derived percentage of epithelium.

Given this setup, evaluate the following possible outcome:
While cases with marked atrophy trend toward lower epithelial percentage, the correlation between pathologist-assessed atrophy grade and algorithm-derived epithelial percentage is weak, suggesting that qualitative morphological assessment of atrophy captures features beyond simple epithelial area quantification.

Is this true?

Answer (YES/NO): NO